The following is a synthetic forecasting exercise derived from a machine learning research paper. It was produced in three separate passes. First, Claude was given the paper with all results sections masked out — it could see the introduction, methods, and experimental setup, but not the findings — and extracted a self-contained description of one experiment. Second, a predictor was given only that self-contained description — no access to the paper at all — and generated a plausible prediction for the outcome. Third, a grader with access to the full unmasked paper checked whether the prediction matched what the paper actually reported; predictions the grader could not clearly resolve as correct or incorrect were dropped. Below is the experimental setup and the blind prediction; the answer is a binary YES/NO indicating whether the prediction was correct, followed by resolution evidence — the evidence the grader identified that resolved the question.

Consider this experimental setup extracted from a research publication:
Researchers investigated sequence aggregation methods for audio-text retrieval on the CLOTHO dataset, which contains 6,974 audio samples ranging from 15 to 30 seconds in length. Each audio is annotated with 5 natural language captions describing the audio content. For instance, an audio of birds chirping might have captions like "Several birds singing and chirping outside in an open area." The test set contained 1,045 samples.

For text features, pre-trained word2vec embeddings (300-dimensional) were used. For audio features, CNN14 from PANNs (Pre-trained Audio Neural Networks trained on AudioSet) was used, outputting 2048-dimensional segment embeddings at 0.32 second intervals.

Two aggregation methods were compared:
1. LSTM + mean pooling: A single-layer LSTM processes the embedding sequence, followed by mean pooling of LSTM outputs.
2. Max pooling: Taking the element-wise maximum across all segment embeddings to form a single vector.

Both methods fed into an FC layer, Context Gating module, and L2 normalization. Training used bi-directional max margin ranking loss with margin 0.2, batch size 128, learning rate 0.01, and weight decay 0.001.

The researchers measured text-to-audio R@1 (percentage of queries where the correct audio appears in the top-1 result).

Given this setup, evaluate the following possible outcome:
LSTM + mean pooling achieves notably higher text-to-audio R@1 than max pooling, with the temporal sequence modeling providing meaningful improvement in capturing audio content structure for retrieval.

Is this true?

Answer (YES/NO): NO